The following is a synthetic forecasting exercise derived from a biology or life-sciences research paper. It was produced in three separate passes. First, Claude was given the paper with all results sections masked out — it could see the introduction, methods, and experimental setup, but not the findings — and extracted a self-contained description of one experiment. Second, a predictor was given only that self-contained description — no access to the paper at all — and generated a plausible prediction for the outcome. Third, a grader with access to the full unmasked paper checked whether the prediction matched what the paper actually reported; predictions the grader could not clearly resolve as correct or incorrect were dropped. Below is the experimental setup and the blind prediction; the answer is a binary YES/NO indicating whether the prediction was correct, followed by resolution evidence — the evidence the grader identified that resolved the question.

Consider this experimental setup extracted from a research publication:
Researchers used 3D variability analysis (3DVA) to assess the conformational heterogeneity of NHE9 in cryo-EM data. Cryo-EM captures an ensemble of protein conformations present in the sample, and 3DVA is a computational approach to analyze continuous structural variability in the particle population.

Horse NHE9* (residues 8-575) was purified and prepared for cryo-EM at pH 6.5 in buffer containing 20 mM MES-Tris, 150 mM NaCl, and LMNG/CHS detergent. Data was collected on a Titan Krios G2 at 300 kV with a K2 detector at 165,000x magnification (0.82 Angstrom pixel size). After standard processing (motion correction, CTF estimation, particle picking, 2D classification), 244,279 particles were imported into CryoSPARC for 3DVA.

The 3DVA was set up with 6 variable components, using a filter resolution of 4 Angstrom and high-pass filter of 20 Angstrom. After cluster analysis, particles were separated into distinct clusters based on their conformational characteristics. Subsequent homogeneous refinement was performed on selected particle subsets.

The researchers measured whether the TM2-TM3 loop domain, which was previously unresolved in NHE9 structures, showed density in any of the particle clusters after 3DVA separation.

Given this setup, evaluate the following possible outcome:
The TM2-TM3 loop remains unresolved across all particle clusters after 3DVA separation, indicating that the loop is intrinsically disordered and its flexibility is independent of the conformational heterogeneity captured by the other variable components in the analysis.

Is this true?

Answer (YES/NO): NO